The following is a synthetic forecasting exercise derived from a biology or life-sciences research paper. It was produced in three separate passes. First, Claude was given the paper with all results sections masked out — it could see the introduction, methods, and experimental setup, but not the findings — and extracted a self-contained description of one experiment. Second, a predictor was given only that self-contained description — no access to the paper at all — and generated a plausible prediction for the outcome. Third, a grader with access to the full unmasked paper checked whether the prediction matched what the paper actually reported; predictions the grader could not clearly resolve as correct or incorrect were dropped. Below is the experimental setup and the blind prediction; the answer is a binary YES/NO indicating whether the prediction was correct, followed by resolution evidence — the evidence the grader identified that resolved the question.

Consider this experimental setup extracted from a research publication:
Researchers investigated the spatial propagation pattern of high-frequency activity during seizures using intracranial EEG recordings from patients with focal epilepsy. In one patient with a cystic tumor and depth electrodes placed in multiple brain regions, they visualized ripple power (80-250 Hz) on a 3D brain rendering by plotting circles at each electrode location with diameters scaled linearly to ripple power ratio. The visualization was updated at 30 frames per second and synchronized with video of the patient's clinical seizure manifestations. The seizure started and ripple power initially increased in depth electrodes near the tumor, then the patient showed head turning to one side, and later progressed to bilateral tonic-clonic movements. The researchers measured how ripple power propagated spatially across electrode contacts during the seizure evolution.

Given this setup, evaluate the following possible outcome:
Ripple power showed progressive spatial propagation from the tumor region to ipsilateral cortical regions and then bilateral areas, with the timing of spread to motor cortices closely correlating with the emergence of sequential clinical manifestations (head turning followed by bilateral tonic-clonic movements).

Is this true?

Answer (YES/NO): YES